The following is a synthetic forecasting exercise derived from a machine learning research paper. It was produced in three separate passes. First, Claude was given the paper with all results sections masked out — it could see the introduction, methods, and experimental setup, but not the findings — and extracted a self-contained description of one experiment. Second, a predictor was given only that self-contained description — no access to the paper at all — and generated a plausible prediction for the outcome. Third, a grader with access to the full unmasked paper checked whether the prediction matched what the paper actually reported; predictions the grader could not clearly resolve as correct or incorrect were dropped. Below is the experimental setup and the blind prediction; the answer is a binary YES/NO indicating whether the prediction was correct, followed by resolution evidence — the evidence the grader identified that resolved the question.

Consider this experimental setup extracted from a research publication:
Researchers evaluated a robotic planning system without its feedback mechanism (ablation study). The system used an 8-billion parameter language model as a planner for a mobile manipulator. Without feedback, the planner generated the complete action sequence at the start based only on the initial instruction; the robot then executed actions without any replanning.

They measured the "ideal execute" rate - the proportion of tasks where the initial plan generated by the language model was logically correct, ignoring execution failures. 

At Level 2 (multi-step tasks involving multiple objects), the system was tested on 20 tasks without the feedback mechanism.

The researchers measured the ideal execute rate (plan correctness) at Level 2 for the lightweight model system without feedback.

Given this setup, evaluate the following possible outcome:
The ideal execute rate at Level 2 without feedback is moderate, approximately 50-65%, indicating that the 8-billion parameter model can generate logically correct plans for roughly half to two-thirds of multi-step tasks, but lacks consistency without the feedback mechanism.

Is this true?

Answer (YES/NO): NO